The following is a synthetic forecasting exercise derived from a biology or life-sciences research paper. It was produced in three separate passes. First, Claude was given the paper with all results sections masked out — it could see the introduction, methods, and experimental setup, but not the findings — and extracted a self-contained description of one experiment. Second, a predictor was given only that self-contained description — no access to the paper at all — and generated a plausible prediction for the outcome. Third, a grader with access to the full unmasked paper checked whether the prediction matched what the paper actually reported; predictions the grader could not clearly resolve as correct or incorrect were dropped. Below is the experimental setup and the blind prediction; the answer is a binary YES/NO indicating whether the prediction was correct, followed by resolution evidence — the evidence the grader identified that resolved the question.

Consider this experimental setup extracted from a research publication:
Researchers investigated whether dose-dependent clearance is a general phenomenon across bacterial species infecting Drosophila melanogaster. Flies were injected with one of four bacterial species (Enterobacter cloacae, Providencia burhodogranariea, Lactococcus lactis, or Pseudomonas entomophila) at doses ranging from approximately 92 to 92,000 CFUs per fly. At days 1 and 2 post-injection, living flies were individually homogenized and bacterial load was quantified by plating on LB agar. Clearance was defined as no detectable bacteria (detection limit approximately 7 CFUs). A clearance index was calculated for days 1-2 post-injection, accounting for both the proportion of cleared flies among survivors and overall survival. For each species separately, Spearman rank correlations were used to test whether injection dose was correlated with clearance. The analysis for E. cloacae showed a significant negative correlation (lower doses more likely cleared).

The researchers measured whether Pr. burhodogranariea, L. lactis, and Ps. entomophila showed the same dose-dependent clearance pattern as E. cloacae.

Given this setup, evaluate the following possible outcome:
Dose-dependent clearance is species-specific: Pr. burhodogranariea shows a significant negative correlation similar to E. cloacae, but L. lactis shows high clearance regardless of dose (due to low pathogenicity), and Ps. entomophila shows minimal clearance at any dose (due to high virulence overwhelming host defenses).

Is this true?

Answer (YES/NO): NO